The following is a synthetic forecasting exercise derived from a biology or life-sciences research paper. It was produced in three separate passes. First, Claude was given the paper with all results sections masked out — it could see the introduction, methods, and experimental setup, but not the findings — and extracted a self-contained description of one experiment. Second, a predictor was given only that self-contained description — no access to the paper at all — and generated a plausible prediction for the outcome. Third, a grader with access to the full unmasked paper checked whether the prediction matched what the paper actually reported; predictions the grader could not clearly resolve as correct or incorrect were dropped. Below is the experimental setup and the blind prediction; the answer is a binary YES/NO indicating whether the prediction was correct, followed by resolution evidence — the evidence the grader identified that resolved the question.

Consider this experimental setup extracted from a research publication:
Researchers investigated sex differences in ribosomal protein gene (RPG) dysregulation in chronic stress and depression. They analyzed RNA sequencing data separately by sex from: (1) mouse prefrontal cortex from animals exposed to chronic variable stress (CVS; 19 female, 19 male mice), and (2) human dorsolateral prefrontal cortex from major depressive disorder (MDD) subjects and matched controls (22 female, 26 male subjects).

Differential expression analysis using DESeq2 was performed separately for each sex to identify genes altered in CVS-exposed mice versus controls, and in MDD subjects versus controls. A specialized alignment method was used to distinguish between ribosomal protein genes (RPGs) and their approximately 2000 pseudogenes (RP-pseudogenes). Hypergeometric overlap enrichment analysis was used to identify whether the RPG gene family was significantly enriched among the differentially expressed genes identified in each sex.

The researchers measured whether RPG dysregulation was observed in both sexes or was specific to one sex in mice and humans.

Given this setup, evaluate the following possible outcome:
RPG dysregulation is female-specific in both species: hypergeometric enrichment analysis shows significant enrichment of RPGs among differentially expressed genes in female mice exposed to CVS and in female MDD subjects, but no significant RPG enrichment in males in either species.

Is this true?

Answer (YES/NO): NO